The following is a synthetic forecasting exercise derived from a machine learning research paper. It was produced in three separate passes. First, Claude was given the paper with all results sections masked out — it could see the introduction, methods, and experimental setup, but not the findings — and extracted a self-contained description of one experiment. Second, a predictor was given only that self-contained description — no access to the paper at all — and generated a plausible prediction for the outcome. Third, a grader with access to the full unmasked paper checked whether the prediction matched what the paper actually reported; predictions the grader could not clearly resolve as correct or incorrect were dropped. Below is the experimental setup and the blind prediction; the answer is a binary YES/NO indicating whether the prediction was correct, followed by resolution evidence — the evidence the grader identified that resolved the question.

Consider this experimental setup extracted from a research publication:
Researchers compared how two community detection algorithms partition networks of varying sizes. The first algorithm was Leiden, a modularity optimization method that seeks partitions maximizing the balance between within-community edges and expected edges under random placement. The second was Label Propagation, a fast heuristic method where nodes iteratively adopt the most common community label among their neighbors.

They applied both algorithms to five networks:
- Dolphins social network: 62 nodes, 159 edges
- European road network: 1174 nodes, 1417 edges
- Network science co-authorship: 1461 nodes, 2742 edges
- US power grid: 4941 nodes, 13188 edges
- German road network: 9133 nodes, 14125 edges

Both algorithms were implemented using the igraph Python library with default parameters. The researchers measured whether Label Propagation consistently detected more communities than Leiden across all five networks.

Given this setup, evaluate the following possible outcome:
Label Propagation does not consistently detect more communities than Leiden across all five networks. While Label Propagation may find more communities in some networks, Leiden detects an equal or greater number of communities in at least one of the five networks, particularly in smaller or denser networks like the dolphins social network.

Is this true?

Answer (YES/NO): YES